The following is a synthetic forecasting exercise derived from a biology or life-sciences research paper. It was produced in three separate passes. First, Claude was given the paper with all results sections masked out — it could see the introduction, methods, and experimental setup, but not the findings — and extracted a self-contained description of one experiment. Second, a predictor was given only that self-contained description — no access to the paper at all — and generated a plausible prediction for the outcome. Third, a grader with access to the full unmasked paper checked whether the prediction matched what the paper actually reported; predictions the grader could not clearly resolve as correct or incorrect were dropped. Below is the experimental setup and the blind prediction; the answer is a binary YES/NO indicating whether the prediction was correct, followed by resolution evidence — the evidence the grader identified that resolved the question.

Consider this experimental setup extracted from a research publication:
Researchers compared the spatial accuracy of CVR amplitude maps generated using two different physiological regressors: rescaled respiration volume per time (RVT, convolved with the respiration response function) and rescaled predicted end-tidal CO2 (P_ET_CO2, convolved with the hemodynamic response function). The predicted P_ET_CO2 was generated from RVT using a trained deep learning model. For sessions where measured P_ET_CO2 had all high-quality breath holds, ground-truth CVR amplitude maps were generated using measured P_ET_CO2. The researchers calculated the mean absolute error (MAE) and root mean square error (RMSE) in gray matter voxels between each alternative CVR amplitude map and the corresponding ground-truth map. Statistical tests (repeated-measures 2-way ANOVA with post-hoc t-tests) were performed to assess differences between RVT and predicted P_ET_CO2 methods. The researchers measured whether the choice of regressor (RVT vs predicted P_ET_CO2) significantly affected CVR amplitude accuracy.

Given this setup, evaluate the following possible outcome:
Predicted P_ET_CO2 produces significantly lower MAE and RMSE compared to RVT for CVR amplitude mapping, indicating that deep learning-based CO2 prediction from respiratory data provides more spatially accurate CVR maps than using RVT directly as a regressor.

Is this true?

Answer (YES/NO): NO